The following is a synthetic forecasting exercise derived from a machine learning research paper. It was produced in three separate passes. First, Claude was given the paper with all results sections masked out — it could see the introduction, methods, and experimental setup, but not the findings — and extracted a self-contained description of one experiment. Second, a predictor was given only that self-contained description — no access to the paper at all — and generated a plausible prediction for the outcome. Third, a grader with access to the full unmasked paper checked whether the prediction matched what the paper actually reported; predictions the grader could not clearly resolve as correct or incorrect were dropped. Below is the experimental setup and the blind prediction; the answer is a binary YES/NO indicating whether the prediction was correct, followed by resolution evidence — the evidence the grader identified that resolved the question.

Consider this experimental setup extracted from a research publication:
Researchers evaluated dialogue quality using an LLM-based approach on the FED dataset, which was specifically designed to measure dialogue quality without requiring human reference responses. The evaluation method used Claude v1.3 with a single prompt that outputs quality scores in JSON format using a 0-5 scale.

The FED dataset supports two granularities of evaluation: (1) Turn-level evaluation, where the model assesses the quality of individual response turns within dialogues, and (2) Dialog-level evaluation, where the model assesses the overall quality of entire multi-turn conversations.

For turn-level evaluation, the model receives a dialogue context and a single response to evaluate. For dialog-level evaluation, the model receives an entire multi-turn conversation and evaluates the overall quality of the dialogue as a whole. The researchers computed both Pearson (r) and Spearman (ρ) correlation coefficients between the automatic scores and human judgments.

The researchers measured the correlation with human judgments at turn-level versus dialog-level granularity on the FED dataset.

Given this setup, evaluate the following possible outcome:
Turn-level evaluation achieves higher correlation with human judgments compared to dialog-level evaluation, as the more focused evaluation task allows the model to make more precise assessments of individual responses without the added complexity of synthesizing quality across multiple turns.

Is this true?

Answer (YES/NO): NO